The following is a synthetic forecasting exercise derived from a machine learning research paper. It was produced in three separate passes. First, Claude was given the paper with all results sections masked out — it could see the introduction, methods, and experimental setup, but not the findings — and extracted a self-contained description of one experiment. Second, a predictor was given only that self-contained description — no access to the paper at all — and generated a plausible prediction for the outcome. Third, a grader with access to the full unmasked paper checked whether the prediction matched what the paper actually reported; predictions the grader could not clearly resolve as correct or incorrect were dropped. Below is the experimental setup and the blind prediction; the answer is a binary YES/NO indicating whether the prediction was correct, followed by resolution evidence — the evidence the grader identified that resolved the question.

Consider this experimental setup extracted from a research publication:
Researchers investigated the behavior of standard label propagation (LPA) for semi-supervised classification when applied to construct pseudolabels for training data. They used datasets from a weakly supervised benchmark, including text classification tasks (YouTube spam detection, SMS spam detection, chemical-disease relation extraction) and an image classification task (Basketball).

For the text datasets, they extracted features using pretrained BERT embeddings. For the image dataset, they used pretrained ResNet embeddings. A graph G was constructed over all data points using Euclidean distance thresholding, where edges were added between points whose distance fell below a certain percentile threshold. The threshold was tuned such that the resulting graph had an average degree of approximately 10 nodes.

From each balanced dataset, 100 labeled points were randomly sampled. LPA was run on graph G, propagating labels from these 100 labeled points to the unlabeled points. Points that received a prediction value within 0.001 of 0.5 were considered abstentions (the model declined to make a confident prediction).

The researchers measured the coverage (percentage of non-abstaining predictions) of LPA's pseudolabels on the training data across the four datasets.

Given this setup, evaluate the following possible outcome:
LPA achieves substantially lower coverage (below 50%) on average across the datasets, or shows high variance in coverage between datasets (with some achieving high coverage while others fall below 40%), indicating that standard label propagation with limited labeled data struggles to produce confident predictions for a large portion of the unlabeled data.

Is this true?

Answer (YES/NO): YES